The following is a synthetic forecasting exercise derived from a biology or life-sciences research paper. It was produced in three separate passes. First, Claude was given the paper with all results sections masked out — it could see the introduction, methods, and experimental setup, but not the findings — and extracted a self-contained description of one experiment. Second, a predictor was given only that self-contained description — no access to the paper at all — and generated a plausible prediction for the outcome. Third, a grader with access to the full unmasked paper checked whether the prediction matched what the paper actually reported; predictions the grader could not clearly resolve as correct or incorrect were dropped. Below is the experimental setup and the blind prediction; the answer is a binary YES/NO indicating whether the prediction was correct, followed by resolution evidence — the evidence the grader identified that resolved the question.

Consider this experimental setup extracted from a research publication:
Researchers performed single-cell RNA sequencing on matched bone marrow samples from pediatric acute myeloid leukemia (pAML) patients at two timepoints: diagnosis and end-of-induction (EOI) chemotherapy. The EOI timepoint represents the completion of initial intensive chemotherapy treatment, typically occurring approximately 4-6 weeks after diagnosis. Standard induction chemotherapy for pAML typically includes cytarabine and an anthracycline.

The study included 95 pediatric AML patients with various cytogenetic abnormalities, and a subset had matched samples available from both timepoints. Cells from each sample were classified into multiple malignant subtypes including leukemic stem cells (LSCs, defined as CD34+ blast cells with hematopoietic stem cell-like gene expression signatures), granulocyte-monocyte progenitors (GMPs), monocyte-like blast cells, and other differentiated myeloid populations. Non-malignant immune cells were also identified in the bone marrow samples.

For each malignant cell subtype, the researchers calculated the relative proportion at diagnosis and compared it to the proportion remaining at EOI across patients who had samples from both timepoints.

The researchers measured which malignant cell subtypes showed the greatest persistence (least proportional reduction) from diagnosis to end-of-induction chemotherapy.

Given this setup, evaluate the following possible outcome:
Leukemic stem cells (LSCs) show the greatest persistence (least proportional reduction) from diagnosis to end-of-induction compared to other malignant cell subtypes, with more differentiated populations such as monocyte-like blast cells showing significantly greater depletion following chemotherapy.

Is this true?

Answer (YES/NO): NO